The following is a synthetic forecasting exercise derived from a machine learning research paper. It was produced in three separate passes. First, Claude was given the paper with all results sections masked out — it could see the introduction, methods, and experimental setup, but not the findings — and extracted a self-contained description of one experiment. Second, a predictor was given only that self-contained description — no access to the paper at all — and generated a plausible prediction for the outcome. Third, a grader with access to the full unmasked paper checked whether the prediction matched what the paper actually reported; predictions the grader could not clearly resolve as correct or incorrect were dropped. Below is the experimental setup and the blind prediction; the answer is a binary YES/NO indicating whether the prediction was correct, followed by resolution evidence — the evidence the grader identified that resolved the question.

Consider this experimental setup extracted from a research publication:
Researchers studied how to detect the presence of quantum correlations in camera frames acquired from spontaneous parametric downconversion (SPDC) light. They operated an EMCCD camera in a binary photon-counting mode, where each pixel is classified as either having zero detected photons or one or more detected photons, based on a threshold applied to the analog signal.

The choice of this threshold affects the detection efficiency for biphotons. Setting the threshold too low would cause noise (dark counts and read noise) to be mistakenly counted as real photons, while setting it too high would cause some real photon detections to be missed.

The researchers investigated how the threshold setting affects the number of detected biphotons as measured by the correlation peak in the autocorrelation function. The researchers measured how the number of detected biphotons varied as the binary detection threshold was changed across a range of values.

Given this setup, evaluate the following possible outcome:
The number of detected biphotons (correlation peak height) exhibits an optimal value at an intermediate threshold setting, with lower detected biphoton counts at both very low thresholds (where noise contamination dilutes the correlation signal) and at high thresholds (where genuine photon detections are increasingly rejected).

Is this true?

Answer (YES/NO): YES